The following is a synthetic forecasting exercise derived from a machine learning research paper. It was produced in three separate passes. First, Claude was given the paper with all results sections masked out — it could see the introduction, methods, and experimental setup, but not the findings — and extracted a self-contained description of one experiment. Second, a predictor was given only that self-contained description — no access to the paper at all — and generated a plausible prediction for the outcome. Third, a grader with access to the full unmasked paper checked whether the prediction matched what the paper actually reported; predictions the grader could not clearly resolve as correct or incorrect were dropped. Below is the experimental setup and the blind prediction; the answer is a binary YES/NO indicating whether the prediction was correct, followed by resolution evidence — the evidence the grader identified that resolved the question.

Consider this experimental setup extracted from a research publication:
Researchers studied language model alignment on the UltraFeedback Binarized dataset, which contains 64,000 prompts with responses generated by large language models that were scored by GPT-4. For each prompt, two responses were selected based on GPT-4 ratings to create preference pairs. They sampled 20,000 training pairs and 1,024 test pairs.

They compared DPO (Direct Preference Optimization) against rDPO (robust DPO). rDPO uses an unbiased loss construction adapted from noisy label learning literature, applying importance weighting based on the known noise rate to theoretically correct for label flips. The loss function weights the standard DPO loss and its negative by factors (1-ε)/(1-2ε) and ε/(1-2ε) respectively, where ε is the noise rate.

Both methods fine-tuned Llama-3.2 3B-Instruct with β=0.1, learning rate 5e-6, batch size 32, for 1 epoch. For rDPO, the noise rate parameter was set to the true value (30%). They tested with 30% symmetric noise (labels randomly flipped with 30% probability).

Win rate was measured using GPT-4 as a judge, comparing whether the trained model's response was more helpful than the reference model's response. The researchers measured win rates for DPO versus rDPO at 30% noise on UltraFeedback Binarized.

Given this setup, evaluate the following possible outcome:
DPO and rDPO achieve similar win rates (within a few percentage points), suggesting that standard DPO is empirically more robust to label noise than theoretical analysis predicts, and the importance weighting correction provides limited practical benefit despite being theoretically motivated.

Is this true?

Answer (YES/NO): YES